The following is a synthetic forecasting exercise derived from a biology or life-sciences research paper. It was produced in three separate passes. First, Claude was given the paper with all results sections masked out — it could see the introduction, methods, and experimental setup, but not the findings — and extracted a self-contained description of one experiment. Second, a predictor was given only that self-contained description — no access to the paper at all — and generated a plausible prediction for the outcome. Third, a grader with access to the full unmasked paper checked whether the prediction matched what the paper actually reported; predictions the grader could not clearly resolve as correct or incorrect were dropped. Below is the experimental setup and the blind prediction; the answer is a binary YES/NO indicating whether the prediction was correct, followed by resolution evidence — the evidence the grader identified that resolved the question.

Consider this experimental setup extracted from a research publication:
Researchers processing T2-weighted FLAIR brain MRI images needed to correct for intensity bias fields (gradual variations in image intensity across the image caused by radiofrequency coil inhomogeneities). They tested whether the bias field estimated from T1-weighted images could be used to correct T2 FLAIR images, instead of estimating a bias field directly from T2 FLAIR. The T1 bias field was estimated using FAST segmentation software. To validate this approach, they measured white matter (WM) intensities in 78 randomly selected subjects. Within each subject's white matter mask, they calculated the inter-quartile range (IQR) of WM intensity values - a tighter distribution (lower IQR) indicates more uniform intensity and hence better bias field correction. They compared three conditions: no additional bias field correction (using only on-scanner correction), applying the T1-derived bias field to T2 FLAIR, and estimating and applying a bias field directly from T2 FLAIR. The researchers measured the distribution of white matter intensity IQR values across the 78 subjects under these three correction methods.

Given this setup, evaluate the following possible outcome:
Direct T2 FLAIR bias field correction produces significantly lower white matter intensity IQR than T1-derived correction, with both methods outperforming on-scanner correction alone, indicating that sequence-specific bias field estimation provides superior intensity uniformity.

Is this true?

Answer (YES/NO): NO